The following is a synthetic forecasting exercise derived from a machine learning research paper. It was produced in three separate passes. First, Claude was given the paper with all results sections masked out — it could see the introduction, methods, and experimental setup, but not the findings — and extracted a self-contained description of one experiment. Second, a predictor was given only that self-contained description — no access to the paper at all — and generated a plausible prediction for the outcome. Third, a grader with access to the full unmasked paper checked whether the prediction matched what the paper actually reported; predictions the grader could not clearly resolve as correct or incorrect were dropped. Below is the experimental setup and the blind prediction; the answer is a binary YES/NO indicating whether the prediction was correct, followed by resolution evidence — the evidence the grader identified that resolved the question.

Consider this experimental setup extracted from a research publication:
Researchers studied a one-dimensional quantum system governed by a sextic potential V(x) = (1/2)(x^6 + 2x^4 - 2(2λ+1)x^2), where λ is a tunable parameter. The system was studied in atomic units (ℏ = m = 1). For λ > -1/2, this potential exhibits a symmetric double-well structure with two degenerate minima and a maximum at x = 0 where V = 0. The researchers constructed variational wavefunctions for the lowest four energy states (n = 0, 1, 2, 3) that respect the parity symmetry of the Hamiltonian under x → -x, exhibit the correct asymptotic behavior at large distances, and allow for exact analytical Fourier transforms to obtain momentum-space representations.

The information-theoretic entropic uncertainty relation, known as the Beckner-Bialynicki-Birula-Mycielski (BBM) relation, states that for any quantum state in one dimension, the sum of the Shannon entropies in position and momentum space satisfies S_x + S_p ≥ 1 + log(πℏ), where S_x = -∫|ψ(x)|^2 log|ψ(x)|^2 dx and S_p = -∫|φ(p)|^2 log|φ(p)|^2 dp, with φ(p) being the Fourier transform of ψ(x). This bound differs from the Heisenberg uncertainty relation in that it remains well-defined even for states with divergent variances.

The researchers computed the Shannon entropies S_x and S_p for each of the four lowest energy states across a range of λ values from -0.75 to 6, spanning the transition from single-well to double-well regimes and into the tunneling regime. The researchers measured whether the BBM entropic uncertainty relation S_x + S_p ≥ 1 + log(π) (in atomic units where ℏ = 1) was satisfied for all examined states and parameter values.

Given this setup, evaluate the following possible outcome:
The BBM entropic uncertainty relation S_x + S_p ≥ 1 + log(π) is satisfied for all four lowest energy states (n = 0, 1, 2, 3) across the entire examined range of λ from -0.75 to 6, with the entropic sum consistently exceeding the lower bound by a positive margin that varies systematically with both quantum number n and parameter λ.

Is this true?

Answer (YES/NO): YES